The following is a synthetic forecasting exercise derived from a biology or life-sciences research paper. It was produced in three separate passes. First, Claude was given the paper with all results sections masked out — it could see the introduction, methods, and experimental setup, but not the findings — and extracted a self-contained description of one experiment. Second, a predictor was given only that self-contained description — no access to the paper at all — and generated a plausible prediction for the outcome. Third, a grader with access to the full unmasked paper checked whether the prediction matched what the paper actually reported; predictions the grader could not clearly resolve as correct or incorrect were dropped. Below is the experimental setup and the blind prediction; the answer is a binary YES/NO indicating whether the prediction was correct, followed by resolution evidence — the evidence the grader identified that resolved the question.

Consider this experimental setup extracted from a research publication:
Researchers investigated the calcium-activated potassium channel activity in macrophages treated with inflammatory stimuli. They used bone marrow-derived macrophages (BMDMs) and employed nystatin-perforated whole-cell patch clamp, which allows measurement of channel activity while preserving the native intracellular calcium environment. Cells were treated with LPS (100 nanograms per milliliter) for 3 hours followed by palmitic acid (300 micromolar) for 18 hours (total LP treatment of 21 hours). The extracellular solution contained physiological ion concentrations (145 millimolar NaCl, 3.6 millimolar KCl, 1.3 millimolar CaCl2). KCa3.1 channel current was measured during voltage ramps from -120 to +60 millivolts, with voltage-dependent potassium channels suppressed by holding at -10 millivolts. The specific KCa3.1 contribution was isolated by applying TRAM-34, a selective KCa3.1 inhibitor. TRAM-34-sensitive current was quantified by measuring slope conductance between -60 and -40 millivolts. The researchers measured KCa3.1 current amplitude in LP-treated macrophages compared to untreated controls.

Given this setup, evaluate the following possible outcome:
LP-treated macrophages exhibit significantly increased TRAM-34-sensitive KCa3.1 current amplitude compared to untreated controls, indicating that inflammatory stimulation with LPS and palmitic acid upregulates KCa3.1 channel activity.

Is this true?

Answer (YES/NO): YES